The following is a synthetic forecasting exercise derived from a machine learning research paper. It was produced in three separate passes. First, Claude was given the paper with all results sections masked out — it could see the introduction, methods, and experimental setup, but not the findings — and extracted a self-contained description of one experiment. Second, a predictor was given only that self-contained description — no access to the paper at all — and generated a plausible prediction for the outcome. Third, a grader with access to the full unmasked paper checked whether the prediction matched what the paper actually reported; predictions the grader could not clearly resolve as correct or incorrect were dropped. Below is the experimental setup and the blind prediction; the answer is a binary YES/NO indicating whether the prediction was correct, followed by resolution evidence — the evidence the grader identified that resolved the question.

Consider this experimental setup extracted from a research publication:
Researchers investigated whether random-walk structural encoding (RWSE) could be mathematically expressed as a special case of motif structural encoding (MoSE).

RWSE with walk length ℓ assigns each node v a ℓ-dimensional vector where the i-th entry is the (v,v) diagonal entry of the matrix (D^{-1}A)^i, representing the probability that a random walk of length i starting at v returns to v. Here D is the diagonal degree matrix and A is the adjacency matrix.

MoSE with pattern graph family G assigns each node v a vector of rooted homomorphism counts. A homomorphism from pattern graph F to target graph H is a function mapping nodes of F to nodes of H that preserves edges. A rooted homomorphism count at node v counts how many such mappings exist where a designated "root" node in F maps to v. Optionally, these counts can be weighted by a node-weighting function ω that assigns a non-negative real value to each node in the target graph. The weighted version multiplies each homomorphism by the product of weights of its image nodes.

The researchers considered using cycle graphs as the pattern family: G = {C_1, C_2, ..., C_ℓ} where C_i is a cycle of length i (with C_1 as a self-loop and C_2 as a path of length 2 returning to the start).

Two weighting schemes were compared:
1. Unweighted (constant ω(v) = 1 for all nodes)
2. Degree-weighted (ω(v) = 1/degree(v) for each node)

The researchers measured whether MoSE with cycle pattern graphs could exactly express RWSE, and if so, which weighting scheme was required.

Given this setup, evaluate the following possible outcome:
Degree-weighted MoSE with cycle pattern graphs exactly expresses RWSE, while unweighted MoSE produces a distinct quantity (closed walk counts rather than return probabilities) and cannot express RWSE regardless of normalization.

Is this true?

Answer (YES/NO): YES